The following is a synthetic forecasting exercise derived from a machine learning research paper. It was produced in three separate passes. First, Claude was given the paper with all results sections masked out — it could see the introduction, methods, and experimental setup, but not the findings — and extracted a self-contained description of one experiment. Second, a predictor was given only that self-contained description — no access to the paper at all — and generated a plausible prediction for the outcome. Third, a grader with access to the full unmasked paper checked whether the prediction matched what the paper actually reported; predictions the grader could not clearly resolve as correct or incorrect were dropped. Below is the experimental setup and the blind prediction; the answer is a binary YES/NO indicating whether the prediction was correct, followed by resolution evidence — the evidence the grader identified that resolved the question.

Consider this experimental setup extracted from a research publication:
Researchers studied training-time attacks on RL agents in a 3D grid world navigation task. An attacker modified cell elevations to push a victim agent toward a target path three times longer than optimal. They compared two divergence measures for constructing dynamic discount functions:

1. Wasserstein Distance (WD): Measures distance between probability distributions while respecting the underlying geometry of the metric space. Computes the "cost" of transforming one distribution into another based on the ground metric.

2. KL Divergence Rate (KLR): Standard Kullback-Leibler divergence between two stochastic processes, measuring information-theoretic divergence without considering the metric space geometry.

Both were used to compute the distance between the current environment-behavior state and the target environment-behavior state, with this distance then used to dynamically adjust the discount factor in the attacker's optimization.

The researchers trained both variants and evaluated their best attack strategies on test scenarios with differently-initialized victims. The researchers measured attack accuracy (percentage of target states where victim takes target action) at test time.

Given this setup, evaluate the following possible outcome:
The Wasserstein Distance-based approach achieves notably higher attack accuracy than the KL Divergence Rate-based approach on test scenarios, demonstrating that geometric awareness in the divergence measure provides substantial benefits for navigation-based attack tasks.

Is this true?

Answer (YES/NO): YES